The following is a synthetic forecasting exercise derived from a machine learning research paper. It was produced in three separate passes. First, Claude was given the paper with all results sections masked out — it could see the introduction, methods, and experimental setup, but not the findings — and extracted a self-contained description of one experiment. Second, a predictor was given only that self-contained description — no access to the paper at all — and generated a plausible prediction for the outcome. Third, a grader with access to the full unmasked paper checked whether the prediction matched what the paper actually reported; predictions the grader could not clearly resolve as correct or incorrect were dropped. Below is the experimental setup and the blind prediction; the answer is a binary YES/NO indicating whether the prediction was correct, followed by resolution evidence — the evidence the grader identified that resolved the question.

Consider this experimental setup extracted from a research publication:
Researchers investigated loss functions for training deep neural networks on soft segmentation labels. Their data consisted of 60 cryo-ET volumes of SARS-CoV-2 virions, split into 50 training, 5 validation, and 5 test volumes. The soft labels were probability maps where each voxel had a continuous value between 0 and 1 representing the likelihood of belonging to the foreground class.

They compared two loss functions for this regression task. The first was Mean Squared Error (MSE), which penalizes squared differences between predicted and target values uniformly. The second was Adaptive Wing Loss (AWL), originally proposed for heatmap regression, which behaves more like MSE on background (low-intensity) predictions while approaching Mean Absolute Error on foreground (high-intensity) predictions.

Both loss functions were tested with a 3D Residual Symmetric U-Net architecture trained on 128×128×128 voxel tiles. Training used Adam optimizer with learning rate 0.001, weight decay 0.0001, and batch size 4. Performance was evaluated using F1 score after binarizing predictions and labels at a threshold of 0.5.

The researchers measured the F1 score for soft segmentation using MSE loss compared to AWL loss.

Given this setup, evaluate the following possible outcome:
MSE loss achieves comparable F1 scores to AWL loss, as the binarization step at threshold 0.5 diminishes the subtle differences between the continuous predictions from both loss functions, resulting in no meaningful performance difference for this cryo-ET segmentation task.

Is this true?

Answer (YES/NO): NO